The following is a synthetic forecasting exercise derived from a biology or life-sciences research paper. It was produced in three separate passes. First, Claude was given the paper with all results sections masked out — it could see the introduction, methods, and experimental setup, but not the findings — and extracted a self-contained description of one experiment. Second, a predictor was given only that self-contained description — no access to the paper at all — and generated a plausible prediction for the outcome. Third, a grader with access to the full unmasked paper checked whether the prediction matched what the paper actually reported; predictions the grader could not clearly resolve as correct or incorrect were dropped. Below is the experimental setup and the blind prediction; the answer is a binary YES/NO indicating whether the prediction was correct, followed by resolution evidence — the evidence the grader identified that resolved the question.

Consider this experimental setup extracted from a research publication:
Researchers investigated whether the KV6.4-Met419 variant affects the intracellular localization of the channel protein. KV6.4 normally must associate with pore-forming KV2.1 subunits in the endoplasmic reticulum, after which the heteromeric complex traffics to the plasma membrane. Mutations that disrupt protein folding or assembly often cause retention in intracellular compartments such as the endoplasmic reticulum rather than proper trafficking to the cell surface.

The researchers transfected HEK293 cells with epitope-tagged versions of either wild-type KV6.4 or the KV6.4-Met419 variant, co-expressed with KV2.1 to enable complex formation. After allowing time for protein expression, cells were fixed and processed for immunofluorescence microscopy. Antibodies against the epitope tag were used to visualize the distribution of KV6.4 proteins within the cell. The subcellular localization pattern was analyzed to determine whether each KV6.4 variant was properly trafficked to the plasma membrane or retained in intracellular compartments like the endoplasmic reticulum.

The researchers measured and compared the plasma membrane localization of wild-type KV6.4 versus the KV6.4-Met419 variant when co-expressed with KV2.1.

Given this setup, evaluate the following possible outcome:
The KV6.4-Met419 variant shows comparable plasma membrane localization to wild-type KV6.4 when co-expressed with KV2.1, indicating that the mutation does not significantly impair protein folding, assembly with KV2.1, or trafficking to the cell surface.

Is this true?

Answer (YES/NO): NO